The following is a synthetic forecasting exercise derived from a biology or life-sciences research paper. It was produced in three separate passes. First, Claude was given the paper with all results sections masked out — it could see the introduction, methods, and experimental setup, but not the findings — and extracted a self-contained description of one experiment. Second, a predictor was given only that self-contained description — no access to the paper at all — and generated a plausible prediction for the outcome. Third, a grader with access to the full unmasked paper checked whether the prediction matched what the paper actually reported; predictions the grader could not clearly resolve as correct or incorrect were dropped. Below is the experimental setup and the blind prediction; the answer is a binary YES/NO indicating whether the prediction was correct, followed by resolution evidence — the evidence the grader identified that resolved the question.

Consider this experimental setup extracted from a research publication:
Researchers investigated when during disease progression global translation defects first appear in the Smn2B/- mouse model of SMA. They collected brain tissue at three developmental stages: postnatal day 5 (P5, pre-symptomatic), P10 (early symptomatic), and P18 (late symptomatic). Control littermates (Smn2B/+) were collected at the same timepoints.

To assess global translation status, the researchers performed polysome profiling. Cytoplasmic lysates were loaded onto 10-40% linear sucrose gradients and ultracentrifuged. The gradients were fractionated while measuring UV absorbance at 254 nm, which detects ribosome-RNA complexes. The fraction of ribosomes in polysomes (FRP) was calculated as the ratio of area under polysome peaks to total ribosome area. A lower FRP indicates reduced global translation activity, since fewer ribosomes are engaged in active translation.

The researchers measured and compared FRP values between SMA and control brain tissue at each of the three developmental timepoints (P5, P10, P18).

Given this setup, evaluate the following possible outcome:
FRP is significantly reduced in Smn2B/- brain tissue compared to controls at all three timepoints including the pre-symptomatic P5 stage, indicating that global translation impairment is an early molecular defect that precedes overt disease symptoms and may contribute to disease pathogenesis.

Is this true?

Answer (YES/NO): NO